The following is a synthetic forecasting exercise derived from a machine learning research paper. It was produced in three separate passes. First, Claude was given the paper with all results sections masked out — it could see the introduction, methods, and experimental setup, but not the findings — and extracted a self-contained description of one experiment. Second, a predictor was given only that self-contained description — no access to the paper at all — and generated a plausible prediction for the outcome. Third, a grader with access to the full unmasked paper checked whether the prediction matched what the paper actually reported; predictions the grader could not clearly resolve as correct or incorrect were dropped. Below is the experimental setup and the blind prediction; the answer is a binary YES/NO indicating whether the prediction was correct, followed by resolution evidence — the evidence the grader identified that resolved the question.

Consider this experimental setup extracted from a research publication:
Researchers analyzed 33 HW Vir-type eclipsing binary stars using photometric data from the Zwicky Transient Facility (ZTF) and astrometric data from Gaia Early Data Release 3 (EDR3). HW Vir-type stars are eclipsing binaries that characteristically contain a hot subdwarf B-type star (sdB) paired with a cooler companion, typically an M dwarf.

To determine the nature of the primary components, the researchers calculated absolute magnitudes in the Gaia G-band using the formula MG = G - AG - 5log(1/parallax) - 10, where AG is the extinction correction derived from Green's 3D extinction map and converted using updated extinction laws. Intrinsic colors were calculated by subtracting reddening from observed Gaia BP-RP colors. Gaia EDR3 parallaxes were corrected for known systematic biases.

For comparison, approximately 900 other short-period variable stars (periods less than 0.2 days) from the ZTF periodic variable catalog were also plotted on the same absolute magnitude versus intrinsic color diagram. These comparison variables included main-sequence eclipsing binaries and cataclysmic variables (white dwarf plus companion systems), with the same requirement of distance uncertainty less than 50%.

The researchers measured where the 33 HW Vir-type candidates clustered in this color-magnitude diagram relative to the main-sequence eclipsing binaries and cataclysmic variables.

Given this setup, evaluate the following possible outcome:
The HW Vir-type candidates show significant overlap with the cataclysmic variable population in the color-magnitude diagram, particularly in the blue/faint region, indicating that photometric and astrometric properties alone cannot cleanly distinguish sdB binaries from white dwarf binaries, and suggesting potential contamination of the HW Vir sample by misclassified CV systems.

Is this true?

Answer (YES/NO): NO